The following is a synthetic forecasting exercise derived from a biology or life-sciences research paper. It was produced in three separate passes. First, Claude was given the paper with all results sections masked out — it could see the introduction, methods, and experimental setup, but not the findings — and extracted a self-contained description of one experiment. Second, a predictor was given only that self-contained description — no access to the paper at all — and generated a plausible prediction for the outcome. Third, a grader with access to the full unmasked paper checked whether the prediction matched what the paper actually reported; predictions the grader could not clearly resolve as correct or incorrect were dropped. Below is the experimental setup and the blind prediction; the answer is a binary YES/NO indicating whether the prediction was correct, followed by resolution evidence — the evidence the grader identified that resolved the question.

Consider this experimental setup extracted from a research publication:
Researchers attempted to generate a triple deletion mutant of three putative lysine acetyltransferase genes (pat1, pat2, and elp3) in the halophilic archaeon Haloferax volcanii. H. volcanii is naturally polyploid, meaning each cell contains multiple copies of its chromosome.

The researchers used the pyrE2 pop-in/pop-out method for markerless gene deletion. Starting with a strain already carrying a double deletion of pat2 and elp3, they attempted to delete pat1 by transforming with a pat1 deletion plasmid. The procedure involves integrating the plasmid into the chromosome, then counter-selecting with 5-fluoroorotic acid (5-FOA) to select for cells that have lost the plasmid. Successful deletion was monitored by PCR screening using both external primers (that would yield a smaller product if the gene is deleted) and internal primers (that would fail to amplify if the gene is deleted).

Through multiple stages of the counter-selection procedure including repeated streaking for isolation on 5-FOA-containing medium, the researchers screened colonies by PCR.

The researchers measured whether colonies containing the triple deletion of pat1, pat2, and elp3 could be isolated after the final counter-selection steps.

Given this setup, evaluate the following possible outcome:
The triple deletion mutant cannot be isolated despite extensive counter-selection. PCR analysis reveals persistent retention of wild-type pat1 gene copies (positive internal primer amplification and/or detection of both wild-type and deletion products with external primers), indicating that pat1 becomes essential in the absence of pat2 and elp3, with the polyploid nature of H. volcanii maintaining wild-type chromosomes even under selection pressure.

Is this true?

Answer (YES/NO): NO